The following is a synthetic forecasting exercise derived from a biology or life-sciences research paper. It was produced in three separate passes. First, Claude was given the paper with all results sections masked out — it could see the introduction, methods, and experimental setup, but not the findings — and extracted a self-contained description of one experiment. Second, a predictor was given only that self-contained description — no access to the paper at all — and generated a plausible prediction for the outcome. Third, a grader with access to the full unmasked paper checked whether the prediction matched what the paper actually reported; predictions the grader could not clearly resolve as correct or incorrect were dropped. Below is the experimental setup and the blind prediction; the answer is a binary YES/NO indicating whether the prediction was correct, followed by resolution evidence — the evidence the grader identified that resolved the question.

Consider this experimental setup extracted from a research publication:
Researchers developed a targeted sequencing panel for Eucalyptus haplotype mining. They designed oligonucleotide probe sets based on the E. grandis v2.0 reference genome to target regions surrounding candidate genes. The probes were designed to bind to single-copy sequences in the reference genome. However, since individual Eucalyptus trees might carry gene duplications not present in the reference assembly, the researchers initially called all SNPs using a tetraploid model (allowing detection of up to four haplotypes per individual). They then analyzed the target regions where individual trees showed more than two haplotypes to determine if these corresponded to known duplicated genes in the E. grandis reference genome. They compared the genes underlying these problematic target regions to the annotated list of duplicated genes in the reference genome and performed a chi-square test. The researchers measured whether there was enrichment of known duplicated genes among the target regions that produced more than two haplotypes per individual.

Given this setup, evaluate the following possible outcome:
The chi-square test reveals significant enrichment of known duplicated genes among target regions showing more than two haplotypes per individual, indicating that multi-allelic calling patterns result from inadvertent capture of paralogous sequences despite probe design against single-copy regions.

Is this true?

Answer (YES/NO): NO